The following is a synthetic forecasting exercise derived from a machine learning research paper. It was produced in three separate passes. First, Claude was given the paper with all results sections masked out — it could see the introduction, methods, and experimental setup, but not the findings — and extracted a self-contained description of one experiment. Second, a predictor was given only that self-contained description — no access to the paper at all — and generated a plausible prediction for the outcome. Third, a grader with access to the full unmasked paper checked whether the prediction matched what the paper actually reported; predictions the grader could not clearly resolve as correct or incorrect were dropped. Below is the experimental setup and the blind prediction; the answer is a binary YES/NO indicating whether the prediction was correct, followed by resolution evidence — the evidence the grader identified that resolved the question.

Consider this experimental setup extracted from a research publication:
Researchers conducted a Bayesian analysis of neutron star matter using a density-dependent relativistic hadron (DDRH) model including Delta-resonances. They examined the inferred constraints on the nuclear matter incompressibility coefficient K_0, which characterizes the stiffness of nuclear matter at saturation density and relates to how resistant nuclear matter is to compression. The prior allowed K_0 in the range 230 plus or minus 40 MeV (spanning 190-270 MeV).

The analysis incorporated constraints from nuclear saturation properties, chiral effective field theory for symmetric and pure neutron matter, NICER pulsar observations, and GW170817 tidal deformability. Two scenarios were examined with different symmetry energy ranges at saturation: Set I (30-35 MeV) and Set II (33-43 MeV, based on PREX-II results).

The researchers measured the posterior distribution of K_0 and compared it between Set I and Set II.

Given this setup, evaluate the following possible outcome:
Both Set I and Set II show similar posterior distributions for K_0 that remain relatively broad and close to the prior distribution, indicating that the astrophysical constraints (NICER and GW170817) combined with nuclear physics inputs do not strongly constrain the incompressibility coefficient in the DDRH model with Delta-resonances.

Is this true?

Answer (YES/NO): NO